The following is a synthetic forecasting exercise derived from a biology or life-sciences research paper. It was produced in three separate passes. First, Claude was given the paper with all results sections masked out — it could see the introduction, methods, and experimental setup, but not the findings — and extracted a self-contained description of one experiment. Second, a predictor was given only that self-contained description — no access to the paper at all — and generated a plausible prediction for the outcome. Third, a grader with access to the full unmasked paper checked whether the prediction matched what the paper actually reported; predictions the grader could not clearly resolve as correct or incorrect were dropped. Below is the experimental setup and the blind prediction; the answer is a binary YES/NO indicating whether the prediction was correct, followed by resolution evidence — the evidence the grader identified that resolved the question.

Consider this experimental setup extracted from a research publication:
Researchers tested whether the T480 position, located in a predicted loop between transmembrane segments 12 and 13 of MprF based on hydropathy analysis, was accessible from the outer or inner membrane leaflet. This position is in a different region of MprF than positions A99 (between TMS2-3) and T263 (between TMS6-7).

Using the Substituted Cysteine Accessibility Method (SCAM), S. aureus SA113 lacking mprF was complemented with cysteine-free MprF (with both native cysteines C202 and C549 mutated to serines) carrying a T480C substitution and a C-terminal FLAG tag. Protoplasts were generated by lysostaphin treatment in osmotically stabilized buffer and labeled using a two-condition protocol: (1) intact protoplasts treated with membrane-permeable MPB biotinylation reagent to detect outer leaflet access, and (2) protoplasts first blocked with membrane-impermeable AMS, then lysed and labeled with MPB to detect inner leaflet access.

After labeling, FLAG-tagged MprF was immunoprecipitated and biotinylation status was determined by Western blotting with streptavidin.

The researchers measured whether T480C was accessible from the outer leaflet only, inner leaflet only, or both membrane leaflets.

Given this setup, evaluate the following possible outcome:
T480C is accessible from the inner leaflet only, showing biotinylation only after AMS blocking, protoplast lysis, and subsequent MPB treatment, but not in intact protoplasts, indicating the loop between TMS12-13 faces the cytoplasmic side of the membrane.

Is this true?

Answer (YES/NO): NO